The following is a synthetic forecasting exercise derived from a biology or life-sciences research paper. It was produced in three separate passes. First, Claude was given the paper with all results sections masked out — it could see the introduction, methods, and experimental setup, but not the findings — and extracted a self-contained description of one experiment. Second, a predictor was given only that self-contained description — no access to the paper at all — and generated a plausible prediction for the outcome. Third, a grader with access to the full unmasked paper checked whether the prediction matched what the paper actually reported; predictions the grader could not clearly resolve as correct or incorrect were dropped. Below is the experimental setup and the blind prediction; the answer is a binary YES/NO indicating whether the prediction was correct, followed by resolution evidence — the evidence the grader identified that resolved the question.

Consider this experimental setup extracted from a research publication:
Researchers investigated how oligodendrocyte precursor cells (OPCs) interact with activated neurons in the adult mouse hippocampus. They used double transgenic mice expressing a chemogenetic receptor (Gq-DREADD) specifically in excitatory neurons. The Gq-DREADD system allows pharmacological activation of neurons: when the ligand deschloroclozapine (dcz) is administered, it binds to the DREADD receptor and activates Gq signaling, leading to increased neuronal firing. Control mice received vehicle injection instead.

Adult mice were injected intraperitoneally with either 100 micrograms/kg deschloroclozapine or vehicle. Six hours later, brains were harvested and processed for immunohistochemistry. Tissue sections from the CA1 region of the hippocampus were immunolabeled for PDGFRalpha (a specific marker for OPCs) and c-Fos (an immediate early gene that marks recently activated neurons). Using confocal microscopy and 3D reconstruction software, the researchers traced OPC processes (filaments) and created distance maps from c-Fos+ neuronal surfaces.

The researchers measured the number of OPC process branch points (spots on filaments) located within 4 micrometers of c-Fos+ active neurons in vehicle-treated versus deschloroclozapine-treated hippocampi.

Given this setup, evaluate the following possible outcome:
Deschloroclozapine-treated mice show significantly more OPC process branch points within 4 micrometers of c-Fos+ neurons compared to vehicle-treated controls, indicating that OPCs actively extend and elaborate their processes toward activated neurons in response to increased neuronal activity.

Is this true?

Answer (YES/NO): YES